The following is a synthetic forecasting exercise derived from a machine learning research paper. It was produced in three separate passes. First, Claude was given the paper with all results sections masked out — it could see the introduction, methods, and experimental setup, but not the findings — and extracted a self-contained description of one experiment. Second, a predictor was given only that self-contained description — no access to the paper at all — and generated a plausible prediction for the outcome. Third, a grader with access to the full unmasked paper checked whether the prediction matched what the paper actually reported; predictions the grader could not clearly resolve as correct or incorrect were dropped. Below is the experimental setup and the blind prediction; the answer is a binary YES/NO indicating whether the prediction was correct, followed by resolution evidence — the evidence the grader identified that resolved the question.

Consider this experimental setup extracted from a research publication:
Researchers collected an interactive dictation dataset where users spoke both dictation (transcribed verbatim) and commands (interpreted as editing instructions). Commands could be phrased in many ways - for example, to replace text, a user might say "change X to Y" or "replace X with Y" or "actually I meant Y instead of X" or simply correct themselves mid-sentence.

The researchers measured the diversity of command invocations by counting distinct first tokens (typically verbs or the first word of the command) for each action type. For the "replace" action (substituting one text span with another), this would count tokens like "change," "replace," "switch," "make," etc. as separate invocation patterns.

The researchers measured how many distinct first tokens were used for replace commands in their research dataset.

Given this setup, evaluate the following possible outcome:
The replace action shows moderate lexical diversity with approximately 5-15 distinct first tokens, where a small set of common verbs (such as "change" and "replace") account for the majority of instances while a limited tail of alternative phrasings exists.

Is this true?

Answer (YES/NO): NO